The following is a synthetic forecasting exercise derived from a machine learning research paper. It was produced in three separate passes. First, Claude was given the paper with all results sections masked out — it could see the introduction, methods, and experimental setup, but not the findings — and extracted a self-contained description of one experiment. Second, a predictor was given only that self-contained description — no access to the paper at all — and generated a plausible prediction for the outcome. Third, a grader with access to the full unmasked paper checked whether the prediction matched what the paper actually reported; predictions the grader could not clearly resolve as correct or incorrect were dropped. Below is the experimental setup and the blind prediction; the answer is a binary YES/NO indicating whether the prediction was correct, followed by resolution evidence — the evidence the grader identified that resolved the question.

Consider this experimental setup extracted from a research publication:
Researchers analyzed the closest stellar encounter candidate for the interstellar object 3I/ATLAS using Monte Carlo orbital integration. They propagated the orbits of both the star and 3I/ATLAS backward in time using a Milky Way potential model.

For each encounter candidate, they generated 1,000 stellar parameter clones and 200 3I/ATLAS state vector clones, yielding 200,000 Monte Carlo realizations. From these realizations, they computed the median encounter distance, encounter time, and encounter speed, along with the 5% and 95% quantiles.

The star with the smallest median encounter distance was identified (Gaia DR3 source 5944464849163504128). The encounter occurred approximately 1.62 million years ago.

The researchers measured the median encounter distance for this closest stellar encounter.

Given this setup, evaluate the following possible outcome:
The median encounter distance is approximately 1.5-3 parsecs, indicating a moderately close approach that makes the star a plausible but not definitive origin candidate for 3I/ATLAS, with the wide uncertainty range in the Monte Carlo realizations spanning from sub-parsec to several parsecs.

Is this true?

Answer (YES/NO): NO